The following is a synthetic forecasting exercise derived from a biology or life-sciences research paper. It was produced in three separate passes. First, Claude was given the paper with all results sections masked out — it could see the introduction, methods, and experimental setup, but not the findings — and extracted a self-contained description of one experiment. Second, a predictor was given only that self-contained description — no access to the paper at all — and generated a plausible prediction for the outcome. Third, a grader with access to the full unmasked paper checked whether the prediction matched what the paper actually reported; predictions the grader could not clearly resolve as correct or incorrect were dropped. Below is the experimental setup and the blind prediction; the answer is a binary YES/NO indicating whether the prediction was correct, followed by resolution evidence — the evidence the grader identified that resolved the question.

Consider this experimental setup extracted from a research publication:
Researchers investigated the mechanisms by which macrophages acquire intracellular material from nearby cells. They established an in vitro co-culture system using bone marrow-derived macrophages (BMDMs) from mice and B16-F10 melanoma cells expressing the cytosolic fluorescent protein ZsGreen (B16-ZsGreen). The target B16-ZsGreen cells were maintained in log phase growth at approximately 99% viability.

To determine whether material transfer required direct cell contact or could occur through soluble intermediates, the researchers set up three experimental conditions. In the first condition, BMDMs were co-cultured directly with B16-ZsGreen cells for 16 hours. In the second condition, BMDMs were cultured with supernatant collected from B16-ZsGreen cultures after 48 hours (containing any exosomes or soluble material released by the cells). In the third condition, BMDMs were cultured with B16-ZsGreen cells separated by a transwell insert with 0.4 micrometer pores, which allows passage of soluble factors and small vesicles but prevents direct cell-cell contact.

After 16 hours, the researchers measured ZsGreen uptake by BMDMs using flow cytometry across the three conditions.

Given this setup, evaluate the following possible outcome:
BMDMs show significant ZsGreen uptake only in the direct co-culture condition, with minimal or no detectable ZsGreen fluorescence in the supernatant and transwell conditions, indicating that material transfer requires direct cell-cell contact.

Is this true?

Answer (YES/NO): YES